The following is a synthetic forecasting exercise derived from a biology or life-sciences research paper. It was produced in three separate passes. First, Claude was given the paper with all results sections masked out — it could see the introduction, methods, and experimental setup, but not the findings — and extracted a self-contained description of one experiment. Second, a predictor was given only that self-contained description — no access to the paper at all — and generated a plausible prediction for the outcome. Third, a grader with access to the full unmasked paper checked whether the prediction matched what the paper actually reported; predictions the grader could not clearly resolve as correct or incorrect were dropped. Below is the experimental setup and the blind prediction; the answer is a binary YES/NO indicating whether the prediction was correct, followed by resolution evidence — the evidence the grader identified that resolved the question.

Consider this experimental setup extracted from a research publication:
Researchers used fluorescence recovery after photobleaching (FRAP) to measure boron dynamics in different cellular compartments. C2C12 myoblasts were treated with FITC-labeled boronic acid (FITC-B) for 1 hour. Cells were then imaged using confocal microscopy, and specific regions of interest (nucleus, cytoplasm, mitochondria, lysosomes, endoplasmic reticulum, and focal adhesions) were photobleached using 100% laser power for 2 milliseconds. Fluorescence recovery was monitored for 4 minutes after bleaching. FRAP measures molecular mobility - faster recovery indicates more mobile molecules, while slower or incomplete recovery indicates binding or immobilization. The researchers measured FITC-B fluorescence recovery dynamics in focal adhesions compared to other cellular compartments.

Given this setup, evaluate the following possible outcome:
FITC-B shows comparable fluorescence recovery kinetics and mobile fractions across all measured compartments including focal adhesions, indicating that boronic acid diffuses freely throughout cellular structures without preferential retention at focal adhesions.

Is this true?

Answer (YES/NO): NO